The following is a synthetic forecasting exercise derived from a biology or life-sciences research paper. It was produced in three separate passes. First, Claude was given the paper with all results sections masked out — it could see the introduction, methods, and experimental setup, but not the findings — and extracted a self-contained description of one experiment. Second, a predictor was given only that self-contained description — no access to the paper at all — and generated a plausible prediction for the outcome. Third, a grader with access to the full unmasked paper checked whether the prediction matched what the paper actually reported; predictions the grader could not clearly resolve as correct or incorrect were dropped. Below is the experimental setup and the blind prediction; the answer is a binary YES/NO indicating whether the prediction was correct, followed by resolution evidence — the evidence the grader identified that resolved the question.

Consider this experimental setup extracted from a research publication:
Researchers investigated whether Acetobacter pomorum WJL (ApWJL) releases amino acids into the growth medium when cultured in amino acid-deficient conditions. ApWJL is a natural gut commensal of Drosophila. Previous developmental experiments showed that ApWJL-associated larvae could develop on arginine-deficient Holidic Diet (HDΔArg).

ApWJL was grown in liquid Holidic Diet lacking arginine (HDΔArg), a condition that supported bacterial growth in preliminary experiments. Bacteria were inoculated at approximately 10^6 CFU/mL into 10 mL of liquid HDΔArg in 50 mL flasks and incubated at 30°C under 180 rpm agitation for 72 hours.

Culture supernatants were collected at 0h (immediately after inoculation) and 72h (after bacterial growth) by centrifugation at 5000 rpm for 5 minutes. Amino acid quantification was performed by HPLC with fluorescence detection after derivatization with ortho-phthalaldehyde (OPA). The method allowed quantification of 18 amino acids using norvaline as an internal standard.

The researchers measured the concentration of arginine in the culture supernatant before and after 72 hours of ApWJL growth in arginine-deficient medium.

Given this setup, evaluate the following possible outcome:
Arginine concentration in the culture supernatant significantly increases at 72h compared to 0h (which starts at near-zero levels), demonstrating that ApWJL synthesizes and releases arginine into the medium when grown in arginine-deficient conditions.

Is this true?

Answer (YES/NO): YES